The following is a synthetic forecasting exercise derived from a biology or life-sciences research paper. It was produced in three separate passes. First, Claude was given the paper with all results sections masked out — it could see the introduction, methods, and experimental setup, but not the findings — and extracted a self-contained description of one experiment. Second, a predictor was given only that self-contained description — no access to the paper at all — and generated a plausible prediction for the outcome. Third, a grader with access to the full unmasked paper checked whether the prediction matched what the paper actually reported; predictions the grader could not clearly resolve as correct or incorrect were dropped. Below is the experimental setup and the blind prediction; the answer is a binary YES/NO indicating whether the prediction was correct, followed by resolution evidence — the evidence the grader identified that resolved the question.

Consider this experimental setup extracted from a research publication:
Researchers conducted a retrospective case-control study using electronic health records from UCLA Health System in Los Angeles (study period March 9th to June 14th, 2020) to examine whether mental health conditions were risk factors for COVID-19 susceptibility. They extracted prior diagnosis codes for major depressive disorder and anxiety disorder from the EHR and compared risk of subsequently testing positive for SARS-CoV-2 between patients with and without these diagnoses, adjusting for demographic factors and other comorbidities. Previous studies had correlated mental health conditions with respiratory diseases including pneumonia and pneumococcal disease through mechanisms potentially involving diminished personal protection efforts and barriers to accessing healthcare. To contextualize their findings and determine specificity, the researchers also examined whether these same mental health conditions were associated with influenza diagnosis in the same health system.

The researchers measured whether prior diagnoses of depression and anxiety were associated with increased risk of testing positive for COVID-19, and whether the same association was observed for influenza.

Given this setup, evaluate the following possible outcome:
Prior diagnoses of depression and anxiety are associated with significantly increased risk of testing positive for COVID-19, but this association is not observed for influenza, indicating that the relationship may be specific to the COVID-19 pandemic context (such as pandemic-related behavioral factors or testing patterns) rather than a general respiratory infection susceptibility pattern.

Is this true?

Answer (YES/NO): NO